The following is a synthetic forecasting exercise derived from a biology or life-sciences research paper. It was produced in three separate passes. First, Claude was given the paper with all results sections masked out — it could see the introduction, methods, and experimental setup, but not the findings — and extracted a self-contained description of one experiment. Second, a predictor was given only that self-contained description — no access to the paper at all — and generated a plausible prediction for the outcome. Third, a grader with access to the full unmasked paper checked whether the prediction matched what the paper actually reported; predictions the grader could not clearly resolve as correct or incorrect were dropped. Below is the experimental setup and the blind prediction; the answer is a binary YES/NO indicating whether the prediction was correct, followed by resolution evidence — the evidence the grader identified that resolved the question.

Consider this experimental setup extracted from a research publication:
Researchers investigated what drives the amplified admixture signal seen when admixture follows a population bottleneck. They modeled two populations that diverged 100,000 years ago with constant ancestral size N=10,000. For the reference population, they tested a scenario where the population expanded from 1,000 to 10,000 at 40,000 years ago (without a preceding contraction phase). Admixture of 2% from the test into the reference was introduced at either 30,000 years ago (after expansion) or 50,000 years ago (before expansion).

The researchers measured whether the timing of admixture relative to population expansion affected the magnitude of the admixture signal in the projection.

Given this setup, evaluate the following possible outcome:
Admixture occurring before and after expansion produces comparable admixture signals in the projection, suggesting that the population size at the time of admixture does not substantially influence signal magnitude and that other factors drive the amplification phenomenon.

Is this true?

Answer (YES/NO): NO